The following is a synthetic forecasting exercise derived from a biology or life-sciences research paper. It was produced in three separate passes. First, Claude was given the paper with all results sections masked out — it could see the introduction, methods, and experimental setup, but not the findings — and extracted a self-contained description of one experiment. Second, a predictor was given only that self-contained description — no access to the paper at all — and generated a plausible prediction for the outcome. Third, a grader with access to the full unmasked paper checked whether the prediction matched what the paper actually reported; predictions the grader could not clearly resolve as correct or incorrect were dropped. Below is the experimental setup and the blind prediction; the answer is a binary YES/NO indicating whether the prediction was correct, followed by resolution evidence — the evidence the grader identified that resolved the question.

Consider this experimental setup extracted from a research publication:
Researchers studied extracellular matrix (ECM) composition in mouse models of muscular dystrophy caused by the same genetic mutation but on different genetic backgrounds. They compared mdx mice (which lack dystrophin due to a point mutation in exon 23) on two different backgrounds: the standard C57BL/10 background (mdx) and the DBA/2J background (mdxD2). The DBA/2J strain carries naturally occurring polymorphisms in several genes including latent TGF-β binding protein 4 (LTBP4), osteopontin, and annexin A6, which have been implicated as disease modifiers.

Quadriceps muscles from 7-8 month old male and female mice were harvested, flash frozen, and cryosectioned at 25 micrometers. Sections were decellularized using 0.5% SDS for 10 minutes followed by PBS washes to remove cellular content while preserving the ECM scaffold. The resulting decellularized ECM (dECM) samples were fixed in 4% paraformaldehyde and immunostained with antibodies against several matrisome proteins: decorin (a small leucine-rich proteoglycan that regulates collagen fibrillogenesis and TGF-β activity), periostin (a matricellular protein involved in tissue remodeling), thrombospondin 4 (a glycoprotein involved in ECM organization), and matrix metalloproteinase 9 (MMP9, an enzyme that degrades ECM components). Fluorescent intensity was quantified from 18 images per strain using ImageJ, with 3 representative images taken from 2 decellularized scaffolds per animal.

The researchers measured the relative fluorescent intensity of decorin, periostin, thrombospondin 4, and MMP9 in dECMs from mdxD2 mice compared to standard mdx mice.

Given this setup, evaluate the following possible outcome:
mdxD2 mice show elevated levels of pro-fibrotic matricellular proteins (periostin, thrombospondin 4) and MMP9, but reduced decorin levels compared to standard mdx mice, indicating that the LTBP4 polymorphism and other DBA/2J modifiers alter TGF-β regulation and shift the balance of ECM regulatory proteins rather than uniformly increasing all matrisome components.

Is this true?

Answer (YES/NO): NO